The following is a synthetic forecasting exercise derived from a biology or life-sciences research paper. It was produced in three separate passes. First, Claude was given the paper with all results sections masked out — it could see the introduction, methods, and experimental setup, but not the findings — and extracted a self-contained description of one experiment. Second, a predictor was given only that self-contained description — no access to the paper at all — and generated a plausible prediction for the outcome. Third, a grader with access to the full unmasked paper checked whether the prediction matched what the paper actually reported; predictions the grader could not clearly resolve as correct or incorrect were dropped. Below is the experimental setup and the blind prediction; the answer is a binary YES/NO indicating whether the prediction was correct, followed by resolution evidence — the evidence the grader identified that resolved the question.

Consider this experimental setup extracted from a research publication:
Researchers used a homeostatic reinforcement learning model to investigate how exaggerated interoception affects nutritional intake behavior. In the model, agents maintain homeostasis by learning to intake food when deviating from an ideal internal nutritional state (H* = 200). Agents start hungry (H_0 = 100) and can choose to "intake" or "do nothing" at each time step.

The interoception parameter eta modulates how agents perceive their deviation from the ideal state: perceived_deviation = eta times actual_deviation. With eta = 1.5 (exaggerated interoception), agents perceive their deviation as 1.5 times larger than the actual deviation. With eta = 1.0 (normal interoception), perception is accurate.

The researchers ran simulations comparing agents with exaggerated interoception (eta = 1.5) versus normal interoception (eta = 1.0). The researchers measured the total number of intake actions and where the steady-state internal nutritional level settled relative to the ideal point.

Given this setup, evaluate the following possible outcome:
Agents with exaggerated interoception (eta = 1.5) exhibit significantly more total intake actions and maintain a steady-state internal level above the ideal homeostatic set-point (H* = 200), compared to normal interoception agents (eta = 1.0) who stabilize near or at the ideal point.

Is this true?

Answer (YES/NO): NO